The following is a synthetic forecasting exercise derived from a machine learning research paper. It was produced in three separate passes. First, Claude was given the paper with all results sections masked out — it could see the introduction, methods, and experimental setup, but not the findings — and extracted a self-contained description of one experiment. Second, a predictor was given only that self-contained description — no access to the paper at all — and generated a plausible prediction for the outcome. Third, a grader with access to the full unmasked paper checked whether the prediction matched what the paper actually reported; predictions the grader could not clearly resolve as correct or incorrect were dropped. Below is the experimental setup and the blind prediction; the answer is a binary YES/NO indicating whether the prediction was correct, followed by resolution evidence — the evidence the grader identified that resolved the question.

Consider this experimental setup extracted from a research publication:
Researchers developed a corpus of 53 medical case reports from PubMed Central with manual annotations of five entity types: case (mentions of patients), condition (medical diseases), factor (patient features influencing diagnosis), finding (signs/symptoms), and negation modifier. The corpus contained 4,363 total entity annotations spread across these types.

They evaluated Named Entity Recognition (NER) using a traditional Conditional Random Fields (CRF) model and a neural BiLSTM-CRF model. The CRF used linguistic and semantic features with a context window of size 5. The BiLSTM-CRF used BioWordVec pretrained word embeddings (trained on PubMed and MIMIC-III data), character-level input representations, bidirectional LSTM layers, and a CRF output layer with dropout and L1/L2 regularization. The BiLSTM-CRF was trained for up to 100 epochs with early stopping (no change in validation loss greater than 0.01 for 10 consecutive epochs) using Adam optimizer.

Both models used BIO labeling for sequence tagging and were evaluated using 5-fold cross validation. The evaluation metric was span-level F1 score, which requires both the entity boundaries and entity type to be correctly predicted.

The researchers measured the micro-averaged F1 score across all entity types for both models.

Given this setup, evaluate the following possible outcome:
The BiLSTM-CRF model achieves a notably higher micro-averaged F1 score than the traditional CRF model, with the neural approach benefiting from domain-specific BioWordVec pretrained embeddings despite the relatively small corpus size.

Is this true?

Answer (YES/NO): NO